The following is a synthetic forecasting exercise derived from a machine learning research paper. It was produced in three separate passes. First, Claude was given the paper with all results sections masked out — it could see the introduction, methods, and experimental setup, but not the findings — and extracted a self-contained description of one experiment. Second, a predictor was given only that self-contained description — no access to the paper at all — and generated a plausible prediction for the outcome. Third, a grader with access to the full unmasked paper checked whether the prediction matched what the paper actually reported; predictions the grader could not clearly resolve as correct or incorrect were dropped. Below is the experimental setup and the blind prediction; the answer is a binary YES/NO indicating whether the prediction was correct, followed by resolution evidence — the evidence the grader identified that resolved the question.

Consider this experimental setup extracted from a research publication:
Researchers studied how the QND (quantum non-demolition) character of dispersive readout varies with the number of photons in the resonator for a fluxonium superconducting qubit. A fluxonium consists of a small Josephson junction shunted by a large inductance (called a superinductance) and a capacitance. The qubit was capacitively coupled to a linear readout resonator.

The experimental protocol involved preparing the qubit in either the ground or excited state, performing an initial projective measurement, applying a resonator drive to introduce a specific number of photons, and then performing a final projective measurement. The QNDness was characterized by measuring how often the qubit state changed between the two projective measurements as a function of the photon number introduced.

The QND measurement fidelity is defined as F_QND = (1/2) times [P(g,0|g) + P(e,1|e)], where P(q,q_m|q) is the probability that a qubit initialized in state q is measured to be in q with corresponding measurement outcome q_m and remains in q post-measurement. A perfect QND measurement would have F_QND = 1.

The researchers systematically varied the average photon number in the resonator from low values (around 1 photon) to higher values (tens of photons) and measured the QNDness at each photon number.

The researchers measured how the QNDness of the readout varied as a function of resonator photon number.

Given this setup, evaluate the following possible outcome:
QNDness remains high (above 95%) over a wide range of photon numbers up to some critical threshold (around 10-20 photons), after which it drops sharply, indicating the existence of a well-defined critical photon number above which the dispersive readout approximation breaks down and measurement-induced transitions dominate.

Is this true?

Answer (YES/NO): NO